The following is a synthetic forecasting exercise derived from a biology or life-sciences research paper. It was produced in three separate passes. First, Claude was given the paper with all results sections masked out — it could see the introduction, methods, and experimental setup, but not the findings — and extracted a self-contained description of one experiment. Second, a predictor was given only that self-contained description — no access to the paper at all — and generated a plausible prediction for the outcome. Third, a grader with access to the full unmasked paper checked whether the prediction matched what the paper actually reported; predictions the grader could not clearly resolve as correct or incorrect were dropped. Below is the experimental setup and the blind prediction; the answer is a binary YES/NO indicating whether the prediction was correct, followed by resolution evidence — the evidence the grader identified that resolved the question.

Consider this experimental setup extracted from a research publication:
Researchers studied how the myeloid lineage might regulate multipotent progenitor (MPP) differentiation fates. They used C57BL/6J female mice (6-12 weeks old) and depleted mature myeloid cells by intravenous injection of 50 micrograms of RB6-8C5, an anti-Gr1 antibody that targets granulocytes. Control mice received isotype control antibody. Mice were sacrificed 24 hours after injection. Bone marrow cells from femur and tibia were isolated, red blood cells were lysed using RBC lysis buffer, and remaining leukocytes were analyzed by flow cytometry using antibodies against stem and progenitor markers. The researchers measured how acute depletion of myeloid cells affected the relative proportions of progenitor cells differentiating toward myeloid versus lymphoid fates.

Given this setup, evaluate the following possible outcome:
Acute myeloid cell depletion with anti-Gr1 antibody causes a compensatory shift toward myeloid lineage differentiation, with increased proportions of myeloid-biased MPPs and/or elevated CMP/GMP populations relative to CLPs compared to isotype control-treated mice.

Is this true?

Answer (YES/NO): NO